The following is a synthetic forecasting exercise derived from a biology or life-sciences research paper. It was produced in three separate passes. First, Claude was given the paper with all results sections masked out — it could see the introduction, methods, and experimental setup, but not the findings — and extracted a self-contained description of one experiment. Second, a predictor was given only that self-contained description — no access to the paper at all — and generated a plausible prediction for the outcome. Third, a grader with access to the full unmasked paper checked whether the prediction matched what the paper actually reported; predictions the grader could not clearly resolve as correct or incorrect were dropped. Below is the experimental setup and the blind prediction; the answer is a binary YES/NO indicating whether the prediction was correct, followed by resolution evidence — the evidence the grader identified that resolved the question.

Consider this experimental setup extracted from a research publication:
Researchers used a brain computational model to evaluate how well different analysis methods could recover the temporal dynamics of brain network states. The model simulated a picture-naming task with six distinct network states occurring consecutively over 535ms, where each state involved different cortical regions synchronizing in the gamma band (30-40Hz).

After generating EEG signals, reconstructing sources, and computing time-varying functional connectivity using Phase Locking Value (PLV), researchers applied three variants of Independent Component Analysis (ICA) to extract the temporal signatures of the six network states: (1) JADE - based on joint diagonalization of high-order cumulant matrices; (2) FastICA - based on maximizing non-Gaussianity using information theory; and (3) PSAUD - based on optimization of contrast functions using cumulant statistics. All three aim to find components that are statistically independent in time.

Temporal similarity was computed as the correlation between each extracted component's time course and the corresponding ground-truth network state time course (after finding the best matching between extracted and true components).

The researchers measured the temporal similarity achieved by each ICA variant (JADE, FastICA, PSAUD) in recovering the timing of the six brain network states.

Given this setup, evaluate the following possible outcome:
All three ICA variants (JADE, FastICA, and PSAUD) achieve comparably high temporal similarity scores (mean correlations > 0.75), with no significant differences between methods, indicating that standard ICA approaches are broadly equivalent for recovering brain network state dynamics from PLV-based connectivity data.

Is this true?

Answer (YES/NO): NO